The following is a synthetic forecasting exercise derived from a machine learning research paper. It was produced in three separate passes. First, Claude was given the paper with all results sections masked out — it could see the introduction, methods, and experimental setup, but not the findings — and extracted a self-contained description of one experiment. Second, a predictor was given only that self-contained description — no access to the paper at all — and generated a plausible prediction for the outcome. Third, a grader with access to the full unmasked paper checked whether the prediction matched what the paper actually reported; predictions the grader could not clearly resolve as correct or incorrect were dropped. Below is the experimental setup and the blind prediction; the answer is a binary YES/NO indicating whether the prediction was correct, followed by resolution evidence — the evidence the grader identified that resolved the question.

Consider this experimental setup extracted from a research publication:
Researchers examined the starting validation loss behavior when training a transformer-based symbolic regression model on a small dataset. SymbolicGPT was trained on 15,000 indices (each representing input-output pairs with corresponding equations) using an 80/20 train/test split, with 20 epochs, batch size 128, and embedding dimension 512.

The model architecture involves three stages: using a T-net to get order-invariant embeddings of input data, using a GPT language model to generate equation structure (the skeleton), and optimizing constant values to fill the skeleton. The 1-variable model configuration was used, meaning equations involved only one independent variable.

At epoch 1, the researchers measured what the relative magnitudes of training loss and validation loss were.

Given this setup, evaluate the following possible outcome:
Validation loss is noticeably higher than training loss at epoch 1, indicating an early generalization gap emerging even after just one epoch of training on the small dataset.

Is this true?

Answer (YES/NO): NO